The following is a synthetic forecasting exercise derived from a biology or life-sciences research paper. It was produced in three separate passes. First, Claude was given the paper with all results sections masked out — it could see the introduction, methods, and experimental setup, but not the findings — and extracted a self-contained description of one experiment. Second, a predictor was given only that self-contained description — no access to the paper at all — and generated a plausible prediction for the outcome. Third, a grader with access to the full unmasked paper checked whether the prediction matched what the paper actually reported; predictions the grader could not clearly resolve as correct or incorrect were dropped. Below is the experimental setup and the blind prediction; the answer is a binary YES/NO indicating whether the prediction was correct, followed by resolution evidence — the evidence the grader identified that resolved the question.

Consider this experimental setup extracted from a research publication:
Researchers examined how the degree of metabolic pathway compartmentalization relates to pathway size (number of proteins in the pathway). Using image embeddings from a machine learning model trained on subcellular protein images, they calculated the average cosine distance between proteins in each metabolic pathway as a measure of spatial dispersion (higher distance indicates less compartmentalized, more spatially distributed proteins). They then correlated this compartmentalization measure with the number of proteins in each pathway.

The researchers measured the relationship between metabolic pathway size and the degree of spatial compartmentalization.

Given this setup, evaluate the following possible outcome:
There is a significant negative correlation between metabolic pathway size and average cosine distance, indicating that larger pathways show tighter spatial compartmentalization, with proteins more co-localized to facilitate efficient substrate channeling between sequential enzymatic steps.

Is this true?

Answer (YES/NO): NO